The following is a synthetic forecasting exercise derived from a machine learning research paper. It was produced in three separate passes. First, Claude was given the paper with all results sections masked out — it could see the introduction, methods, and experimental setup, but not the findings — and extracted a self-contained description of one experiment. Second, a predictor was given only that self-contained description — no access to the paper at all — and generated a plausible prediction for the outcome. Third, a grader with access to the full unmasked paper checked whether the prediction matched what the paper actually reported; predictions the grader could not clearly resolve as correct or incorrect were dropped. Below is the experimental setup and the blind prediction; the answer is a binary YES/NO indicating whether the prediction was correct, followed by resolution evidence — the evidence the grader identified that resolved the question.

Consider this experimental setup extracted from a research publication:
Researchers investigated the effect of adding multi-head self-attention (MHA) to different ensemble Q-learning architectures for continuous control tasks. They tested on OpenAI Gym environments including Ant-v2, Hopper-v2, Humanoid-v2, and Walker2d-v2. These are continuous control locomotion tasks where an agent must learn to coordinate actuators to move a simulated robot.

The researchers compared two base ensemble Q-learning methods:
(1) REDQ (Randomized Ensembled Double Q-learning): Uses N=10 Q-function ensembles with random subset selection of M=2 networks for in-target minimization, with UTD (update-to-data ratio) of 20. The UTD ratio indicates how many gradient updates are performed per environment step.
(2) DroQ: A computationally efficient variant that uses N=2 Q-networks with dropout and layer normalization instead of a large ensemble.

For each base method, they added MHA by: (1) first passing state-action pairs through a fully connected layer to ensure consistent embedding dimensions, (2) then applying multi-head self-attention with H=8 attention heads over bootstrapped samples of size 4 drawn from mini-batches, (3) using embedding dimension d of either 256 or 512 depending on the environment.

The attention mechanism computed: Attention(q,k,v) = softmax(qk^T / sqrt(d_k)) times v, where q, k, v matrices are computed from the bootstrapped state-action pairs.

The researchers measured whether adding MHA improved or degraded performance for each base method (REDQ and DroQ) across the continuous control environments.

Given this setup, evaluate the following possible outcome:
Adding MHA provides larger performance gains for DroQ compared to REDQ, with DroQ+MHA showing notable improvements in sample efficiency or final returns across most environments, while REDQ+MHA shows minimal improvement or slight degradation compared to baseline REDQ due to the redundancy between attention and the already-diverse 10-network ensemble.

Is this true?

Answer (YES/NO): NO